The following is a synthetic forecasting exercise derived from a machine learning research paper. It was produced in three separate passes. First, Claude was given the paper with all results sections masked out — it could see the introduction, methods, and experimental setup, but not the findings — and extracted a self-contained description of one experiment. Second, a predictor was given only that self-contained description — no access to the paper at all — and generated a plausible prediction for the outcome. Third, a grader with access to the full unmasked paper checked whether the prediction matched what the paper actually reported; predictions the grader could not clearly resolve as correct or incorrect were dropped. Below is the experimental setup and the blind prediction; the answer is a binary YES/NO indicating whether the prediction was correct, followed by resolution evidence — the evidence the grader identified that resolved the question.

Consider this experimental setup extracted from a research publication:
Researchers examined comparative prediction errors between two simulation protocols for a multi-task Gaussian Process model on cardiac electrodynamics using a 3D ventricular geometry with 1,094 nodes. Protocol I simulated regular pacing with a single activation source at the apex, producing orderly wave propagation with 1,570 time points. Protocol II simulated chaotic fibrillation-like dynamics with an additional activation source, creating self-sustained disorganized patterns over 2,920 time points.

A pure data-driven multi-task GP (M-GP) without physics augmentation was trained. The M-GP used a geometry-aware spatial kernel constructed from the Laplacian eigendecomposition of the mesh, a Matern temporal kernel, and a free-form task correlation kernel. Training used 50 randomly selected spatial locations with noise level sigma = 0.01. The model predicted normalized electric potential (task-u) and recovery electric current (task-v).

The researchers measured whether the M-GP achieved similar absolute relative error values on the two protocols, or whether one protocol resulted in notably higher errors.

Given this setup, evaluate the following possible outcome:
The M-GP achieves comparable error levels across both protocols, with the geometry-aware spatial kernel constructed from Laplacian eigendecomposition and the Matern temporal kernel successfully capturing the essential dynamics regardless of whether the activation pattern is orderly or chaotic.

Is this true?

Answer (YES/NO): NO